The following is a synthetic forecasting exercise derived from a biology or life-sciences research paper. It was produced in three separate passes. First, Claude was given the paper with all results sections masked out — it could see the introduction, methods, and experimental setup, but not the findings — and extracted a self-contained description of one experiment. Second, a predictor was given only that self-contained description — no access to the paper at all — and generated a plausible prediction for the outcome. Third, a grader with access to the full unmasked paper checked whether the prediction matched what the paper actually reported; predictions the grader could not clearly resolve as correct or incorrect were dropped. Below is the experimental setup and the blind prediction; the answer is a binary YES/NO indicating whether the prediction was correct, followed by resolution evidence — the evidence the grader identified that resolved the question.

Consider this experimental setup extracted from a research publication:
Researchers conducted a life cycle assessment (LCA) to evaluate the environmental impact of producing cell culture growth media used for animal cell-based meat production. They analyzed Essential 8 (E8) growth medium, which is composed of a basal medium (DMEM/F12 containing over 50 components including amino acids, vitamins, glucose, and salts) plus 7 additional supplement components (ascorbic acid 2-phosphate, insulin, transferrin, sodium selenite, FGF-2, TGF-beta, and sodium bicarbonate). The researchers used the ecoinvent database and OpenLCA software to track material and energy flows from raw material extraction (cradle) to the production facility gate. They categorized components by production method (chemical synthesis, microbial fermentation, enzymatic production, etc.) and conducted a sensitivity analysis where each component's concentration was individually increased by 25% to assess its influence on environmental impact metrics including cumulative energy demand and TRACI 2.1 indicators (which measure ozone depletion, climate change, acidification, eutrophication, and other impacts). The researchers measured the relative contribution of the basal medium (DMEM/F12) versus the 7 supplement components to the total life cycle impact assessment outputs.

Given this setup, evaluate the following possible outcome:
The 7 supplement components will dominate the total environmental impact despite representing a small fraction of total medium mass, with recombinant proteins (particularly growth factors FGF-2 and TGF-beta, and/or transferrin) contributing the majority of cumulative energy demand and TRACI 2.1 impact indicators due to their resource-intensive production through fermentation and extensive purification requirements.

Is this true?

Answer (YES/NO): NO